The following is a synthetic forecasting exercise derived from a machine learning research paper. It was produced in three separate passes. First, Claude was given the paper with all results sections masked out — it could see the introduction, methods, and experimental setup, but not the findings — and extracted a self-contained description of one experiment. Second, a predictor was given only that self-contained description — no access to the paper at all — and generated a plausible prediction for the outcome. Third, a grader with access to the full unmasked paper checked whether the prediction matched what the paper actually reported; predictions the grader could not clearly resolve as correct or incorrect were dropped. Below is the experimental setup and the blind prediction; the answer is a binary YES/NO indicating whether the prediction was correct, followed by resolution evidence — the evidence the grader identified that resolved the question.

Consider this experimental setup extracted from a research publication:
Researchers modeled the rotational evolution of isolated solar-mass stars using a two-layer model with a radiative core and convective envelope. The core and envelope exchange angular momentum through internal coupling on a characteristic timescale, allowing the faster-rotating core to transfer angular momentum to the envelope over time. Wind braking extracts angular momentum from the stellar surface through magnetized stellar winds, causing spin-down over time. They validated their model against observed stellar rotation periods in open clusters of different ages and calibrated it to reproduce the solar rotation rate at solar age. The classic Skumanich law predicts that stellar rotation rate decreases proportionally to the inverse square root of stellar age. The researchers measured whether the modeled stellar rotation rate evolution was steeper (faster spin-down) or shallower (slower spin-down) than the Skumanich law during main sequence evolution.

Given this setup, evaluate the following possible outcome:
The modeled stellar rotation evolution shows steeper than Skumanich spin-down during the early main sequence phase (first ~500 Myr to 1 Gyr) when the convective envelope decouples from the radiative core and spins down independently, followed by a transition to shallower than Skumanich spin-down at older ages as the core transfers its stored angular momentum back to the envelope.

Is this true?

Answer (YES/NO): NO